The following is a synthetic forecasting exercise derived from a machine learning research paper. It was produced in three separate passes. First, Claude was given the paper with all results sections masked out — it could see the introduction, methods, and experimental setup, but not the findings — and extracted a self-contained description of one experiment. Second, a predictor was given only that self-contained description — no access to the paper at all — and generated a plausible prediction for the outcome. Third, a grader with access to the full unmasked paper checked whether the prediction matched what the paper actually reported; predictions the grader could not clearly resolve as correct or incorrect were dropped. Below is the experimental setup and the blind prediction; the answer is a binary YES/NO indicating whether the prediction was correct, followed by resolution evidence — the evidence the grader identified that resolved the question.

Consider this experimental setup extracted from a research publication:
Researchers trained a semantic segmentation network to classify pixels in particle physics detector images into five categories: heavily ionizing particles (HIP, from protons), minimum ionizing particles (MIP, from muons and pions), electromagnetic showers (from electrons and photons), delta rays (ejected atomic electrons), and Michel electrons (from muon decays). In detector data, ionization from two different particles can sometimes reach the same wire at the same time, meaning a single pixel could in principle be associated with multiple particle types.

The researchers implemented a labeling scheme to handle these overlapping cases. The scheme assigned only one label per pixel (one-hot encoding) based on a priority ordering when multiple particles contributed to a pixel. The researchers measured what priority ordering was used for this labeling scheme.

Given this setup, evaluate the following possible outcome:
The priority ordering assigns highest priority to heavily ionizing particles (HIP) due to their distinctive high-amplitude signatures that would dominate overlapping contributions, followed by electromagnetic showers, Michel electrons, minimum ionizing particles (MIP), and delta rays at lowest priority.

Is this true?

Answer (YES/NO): NO